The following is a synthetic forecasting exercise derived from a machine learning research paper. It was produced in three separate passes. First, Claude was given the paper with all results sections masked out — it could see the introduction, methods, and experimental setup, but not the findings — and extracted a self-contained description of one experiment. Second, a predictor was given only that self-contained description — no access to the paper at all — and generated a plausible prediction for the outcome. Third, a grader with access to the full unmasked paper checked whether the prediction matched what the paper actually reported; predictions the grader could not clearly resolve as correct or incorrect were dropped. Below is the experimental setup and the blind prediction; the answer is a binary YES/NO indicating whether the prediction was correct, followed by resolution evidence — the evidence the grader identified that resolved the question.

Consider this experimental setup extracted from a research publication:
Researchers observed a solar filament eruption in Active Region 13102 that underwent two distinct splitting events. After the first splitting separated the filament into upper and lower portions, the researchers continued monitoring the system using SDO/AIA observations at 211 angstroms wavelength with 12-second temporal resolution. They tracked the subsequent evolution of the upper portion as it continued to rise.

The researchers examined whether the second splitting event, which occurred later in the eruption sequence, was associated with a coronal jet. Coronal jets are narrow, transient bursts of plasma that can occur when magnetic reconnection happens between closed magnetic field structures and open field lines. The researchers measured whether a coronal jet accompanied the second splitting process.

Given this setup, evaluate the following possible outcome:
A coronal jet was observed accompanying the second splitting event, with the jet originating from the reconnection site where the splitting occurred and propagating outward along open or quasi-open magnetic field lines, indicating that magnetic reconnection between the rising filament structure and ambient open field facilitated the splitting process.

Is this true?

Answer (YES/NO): YES